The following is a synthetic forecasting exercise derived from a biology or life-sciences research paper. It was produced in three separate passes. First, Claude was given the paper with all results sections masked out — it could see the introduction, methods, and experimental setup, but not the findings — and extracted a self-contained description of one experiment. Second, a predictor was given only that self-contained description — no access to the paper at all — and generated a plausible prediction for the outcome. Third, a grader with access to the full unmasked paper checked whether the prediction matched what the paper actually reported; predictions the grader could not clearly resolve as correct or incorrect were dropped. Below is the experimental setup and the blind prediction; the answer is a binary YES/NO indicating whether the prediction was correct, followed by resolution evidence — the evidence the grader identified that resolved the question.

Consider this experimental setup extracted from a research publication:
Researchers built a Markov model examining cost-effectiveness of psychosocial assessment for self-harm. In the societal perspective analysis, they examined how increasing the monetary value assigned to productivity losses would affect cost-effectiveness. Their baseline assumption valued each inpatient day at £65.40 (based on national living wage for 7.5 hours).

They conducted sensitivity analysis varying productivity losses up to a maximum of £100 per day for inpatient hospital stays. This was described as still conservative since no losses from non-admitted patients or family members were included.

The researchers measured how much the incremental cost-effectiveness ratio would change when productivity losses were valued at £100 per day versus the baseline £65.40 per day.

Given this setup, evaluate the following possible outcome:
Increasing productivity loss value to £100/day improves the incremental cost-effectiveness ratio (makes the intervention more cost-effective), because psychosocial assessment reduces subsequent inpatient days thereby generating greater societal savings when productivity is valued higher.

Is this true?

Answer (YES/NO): YES